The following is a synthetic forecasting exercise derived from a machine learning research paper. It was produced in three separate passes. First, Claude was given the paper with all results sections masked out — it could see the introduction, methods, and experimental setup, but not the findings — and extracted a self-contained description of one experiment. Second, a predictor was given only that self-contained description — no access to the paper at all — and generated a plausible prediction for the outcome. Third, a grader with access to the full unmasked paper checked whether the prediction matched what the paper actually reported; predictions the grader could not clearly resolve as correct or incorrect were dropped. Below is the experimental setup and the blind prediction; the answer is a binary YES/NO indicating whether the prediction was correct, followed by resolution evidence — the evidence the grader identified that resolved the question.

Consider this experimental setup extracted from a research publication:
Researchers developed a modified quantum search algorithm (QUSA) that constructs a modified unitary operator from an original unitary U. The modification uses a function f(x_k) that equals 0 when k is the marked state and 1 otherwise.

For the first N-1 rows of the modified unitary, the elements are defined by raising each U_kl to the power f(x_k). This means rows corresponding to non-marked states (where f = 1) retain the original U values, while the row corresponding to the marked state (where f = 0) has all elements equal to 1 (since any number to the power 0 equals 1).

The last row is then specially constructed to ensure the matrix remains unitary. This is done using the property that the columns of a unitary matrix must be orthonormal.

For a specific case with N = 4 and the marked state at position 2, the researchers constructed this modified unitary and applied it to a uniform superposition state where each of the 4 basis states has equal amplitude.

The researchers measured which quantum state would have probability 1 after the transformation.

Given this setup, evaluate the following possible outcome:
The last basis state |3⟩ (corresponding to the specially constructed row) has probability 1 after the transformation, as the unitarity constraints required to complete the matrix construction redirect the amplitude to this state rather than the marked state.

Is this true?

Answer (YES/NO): NO